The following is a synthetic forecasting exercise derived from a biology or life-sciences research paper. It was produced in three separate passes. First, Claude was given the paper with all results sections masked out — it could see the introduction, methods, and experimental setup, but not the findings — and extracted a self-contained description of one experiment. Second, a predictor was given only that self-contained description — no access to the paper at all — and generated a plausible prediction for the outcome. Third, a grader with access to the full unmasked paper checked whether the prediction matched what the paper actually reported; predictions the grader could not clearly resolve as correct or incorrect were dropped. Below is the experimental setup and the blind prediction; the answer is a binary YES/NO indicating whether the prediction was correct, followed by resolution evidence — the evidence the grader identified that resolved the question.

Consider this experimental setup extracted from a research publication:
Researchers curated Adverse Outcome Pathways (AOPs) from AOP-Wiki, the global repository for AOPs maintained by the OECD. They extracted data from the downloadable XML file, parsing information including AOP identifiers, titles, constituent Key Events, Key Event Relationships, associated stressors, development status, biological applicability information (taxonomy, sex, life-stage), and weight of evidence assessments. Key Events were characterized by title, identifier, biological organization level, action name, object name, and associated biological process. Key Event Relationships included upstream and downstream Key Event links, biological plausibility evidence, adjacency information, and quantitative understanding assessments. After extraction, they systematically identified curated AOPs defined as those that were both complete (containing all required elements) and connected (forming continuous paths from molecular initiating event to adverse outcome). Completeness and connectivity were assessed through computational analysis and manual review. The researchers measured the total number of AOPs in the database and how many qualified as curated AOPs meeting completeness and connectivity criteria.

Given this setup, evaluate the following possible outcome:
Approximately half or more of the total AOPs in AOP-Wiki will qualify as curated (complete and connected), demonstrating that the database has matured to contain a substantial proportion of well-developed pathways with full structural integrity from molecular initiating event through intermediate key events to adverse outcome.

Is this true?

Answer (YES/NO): YES